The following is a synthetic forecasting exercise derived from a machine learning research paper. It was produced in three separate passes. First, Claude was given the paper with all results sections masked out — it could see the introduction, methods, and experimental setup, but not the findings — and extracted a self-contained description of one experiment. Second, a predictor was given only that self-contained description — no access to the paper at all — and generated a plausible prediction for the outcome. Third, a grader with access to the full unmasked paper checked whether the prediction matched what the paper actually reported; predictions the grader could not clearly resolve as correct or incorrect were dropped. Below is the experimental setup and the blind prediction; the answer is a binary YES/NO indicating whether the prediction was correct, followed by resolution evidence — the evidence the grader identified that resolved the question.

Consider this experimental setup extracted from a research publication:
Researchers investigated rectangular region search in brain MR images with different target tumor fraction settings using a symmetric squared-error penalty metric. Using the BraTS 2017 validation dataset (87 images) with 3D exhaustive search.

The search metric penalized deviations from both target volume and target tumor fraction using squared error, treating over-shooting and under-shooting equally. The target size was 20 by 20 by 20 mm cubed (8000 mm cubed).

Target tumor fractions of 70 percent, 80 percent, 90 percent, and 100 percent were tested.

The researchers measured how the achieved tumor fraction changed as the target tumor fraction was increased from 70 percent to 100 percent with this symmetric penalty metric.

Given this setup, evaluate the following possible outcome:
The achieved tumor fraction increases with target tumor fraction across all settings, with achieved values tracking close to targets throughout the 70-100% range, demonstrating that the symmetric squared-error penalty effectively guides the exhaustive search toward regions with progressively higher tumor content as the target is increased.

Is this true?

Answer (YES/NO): NO